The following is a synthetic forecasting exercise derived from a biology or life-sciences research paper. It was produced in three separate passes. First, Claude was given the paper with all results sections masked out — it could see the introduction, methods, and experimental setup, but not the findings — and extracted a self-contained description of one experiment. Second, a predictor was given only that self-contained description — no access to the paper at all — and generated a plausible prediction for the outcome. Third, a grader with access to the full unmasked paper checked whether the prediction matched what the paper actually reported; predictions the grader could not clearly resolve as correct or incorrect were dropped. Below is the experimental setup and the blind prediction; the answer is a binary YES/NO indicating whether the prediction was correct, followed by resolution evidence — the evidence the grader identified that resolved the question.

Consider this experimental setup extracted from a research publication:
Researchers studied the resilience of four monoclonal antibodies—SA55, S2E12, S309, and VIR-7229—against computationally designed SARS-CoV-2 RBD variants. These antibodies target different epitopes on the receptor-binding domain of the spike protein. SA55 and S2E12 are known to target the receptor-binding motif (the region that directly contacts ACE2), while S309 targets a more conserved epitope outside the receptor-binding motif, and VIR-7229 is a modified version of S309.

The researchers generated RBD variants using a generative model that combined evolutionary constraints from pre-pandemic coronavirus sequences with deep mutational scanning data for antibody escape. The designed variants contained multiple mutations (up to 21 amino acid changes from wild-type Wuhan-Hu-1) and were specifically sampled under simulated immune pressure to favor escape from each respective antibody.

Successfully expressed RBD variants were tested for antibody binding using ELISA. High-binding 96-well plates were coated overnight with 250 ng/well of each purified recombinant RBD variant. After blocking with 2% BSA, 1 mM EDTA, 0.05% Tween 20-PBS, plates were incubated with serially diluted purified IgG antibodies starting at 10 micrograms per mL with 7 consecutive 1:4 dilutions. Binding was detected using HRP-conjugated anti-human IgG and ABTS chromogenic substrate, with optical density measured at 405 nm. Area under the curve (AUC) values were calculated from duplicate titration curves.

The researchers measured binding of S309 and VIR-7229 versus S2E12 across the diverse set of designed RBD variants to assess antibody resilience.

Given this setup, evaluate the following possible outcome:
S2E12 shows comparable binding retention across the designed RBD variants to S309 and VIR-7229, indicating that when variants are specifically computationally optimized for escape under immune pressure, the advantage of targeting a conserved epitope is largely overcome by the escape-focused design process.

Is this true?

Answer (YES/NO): NO